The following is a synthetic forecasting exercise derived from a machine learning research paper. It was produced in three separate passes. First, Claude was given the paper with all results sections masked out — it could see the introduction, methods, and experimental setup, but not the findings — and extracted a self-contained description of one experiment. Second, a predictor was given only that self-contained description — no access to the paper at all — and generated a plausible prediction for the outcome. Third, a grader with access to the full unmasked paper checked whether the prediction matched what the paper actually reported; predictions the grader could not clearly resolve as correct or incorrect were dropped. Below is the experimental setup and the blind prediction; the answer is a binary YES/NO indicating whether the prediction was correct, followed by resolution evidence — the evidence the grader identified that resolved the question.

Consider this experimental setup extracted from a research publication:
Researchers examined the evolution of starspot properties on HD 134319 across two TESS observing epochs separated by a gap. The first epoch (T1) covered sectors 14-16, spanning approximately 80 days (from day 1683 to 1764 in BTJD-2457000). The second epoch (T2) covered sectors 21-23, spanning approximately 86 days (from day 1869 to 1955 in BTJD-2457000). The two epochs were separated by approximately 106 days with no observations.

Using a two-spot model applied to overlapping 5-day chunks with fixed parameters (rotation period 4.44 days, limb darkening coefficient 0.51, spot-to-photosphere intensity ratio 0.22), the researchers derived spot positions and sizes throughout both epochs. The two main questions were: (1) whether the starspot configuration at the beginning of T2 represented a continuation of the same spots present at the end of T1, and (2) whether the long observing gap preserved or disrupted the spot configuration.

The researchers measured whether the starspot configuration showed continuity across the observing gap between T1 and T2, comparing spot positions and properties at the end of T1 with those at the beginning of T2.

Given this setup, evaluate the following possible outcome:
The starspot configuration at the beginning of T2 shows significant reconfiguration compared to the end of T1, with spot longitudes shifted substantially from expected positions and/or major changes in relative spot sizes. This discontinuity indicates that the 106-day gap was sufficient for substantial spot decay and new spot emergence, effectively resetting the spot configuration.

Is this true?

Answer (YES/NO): NO